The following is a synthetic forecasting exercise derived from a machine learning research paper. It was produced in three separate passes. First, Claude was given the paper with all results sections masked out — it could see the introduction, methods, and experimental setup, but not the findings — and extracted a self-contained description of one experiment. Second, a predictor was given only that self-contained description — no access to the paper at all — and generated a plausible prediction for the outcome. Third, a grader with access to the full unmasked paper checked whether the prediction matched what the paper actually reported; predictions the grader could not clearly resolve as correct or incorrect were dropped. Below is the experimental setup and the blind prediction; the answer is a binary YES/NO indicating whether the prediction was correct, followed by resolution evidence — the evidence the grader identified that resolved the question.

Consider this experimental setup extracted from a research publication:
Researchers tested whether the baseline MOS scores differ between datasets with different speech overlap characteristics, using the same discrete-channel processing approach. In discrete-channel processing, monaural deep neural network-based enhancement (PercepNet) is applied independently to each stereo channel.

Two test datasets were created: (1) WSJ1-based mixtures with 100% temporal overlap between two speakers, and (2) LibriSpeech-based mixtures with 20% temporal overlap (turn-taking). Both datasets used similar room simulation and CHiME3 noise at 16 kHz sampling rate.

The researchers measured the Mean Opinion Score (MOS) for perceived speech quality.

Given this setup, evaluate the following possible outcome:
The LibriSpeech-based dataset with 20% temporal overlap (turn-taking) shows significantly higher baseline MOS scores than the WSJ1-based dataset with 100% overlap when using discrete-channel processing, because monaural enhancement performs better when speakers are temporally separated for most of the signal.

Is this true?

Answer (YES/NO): YES